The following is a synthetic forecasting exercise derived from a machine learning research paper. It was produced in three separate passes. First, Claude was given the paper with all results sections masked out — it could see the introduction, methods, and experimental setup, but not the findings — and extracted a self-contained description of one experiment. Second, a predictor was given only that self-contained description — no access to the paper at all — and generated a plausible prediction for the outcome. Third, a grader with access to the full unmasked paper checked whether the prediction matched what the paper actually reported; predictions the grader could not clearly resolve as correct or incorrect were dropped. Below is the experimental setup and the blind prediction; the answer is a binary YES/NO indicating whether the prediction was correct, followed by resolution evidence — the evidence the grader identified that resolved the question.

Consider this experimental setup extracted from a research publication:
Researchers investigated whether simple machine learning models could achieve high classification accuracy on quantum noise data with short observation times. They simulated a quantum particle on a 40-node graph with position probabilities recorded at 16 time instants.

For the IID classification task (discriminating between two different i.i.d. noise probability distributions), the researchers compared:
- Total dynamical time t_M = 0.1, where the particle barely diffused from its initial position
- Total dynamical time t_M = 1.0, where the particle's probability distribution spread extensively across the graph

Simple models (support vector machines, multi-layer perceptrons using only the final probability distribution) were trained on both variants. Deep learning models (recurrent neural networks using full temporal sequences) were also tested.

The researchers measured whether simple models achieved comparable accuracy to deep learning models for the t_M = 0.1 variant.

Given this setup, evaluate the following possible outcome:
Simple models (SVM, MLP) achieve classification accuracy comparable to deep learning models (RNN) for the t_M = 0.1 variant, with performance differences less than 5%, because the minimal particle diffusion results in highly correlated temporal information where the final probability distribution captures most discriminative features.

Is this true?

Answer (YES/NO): YES